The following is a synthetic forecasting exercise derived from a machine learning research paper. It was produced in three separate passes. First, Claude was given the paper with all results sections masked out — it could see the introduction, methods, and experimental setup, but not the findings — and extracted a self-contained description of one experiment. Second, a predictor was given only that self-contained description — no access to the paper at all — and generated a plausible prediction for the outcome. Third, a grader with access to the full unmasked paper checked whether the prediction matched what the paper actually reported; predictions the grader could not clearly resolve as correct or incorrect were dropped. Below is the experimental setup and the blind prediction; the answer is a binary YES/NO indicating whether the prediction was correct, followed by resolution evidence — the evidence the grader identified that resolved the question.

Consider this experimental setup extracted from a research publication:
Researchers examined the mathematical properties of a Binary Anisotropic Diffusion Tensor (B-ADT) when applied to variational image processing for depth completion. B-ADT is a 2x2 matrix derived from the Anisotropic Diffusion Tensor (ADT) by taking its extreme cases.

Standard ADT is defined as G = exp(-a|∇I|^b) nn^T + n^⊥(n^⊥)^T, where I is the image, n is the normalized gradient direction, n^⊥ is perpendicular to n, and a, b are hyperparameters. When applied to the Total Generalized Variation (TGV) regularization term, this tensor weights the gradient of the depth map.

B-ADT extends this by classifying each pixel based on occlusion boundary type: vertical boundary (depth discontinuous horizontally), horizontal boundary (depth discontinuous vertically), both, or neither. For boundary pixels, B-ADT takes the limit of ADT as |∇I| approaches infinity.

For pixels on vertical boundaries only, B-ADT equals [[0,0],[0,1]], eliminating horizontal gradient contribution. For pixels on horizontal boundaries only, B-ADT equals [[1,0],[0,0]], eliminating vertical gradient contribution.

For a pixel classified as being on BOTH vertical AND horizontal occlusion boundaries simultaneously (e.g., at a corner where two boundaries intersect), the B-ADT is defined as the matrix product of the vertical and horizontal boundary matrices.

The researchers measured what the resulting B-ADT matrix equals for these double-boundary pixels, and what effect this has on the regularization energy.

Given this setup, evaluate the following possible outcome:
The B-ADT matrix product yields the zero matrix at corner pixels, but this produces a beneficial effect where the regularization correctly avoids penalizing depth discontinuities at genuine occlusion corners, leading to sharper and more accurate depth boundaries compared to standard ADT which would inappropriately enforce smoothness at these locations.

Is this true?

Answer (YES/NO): YES